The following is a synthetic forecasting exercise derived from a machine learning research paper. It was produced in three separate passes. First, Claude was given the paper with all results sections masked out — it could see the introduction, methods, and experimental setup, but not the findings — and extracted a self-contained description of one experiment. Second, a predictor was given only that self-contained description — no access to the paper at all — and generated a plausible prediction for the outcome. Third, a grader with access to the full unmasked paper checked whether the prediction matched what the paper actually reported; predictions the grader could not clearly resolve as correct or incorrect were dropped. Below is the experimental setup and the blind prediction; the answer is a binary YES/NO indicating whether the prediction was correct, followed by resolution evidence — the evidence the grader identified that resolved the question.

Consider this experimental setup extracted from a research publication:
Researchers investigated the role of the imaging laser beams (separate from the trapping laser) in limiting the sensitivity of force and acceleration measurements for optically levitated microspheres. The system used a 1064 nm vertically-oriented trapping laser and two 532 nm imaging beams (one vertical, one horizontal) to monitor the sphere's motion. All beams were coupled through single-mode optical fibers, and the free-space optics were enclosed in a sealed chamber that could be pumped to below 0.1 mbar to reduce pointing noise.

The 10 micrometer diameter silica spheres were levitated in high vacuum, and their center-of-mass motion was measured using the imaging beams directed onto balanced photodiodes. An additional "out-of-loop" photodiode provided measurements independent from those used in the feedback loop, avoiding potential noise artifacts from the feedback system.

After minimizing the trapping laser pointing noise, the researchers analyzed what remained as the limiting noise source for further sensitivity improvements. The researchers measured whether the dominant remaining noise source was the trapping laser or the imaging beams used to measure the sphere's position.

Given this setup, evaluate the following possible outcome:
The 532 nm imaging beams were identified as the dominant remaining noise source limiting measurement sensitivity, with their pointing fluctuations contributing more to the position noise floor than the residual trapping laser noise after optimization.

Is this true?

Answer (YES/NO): YES